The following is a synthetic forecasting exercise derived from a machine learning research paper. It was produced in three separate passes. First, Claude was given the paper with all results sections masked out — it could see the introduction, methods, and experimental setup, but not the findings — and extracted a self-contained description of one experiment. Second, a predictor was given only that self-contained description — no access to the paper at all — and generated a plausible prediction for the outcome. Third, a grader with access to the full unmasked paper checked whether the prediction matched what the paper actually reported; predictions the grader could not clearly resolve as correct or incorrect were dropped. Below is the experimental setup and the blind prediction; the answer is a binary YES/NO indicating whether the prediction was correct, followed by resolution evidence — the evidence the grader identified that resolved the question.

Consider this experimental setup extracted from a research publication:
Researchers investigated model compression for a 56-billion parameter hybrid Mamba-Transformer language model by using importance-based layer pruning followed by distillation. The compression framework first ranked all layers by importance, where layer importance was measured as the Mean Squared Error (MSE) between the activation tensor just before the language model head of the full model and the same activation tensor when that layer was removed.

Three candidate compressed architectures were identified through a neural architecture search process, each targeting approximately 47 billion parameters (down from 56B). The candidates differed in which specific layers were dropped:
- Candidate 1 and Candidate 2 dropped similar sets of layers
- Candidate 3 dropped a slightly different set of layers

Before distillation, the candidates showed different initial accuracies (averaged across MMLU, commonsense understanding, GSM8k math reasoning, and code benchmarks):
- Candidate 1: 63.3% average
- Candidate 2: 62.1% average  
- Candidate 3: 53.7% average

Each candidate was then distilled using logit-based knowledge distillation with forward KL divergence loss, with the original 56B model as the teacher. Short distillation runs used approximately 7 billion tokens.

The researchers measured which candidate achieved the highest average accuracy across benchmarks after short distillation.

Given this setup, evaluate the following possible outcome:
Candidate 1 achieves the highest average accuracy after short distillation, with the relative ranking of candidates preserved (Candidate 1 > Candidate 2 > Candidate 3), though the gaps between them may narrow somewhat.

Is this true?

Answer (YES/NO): NO